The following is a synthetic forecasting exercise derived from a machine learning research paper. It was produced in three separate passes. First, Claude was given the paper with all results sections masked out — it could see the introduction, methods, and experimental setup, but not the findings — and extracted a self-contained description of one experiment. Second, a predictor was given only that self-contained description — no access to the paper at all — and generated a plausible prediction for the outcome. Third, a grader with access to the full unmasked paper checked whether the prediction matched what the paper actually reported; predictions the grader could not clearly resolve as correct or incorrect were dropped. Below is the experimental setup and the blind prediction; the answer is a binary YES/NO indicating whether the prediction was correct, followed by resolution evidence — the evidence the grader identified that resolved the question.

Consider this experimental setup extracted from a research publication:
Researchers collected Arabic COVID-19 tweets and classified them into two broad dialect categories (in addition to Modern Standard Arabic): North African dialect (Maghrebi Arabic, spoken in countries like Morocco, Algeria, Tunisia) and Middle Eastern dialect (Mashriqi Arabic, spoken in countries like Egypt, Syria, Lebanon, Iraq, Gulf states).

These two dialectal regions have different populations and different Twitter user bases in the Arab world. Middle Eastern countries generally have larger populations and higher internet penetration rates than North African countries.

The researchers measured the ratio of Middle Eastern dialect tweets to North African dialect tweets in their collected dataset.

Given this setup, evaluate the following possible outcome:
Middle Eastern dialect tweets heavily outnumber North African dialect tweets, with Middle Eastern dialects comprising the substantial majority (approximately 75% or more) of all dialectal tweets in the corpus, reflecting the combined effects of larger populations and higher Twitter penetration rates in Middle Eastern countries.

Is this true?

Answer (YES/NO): YES